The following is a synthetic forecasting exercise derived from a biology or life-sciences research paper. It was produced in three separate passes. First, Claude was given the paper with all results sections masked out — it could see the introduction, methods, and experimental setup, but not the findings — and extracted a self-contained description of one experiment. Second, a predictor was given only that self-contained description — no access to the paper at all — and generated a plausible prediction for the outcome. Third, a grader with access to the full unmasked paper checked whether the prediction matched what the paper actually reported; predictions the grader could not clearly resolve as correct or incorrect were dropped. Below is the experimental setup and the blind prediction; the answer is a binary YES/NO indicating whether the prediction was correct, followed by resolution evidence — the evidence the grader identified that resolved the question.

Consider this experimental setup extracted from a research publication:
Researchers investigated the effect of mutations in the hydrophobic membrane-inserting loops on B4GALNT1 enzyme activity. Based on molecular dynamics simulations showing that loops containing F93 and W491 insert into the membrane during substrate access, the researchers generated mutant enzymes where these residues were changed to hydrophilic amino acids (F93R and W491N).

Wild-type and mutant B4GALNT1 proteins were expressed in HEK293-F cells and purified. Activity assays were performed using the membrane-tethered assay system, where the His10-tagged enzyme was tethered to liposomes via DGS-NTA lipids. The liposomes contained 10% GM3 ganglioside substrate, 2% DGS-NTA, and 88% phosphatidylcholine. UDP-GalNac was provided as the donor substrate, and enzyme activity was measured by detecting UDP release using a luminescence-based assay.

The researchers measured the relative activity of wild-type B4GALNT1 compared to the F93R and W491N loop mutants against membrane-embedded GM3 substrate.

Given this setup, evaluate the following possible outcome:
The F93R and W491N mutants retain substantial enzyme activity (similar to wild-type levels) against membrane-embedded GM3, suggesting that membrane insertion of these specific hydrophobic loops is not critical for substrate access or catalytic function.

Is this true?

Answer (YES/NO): NO